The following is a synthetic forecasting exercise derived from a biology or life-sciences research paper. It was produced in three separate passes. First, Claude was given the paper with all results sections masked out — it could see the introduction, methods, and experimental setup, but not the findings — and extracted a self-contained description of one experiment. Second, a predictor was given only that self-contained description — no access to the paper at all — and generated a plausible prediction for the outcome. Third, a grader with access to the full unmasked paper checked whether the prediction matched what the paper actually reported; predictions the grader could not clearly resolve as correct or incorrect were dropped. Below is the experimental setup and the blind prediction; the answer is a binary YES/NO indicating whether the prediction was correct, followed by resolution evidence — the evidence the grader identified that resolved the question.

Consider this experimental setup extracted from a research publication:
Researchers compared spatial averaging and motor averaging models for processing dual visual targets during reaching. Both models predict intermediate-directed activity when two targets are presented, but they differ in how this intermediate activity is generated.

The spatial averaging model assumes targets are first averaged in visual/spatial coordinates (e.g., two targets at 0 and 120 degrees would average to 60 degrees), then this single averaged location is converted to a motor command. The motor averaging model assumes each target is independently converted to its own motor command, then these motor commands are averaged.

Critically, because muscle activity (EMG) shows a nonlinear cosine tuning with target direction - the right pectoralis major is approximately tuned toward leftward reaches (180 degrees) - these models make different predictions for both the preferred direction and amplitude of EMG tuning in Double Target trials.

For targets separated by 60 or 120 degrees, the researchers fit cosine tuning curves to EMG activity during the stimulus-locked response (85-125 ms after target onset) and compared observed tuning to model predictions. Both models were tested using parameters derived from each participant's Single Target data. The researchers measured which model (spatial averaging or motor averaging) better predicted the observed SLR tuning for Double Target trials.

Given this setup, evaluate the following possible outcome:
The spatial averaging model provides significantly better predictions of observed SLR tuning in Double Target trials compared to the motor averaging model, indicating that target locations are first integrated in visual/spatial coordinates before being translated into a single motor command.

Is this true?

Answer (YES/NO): NO